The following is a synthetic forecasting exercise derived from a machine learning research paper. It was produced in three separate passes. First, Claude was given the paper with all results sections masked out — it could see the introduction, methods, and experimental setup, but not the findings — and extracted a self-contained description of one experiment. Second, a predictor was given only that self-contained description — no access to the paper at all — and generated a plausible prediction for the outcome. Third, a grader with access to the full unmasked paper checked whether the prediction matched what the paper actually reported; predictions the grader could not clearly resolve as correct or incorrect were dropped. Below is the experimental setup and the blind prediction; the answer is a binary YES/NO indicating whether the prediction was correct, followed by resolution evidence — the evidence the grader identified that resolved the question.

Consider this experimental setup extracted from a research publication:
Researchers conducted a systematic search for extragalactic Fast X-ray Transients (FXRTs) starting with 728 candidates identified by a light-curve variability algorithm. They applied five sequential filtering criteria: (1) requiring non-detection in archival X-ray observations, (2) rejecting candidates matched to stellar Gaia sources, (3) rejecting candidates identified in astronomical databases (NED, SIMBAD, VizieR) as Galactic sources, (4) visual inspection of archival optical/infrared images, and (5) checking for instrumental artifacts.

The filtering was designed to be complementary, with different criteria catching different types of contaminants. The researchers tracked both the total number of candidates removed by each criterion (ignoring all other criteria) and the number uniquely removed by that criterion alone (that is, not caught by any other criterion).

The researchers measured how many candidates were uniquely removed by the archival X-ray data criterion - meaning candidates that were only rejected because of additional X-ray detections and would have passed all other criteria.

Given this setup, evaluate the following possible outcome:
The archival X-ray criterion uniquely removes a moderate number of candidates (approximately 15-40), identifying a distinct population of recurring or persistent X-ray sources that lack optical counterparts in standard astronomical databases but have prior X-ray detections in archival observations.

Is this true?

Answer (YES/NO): NO